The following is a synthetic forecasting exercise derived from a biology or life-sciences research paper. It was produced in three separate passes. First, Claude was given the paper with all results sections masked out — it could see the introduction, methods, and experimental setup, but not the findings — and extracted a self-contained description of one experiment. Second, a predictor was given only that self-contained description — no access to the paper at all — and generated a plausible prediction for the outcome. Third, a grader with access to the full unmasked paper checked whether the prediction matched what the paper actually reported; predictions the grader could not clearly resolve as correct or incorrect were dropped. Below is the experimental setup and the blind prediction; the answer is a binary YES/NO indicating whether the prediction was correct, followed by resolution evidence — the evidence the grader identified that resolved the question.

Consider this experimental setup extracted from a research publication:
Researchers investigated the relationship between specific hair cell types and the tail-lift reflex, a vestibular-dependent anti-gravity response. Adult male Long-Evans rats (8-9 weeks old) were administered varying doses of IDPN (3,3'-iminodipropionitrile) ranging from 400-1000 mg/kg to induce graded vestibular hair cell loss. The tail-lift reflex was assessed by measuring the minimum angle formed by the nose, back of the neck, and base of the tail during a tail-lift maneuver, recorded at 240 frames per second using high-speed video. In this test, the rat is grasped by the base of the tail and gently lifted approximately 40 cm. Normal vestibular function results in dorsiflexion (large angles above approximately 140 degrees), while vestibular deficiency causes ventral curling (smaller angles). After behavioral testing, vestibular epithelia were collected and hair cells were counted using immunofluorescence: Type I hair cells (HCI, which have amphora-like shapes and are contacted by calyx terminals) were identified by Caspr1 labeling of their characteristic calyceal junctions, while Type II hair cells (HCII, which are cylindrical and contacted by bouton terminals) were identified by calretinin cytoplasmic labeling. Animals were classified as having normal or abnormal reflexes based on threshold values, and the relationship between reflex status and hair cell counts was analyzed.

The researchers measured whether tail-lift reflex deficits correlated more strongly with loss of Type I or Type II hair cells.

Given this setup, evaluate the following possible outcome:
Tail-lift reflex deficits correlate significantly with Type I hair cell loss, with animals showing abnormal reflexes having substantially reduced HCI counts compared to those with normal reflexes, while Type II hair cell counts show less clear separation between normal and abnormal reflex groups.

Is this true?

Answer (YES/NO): YES